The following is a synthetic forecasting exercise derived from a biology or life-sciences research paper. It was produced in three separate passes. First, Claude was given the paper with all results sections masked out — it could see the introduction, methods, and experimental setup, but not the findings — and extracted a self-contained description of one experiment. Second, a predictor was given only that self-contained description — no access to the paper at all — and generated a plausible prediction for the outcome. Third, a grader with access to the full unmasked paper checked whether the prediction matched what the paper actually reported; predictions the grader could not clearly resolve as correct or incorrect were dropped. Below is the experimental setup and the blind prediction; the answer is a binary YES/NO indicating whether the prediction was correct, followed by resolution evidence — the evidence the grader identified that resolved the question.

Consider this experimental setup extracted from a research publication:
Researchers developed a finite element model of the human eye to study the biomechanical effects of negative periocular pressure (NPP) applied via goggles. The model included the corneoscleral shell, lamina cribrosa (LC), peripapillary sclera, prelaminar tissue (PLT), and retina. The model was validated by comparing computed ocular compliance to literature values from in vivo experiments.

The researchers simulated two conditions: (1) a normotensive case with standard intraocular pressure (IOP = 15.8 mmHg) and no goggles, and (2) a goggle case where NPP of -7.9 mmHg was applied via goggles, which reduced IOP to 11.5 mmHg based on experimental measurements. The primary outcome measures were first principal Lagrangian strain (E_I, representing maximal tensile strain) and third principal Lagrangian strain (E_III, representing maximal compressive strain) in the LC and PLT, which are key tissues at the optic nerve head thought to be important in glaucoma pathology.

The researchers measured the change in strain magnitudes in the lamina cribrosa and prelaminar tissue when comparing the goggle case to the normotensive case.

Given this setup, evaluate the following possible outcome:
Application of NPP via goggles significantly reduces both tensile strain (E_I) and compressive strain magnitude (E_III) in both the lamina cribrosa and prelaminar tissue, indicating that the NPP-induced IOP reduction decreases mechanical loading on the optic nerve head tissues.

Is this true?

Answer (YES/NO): YES